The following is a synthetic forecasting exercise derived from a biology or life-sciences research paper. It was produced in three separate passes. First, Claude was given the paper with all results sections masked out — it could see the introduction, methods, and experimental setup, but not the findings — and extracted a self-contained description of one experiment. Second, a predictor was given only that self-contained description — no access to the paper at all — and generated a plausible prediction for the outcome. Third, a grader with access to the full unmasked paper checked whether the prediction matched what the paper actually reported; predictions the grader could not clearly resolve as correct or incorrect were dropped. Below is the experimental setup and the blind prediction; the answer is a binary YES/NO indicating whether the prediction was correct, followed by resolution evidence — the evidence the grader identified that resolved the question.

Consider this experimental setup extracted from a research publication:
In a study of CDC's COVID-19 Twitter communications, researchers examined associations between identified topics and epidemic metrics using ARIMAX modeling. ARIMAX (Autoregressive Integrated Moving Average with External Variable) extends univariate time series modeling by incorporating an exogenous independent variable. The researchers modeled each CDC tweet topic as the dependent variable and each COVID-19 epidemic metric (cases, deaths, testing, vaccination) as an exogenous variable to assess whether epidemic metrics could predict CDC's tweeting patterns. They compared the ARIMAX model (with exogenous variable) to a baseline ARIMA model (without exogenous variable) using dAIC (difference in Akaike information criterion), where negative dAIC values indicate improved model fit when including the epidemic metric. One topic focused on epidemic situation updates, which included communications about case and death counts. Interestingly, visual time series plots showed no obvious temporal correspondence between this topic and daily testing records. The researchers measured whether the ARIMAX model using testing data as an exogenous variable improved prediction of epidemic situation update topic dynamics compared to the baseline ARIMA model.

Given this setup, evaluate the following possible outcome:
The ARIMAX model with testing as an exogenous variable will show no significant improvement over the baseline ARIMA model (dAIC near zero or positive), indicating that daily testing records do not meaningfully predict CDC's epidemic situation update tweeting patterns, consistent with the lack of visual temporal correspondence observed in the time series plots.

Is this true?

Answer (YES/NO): YES